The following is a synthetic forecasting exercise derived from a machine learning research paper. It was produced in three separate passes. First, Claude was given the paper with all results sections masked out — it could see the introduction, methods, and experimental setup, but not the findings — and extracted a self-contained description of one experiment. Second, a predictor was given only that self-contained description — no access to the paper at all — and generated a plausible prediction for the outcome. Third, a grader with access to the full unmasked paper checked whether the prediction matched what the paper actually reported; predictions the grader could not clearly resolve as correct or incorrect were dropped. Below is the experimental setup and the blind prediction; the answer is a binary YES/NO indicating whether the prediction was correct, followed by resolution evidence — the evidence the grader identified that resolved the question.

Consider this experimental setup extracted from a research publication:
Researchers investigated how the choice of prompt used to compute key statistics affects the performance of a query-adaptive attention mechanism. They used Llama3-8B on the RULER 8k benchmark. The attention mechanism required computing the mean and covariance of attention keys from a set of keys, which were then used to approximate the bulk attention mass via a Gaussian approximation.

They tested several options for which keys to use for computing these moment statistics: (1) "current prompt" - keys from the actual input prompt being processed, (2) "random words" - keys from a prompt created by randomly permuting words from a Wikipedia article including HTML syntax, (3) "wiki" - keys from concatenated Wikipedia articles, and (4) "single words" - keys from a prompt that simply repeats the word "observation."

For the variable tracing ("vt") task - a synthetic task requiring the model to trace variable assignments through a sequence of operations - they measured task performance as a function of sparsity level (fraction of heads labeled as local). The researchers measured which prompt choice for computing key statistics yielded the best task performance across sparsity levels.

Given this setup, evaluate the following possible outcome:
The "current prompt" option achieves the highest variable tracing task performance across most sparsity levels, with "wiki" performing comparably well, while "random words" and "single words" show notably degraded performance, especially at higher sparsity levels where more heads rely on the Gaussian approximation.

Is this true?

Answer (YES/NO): NO